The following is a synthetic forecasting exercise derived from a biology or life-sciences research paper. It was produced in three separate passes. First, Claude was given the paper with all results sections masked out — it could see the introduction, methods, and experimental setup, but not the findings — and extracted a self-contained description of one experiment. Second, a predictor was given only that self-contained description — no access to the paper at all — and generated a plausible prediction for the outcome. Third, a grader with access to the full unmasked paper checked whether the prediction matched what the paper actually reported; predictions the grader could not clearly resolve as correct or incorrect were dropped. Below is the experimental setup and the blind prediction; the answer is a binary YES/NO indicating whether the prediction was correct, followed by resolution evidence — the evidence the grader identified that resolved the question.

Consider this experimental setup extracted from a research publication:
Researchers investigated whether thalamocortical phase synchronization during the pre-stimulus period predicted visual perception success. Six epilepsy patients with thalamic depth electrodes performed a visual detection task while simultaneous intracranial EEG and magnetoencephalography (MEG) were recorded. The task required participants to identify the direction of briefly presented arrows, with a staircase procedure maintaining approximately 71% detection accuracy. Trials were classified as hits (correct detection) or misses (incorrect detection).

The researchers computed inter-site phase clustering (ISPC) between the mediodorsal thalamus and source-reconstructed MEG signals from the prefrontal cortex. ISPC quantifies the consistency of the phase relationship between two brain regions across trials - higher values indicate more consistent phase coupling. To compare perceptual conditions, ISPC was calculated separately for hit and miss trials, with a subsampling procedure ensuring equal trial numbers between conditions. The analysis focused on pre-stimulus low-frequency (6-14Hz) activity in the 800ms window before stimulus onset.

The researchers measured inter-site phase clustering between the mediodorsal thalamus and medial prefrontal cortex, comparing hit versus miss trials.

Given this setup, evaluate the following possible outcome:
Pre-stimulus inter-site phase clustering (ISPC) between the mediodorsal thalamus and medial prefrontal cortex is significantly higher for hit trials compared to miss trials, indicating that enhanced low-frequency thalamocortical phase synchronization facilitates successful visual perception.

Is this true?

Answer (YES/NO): NO